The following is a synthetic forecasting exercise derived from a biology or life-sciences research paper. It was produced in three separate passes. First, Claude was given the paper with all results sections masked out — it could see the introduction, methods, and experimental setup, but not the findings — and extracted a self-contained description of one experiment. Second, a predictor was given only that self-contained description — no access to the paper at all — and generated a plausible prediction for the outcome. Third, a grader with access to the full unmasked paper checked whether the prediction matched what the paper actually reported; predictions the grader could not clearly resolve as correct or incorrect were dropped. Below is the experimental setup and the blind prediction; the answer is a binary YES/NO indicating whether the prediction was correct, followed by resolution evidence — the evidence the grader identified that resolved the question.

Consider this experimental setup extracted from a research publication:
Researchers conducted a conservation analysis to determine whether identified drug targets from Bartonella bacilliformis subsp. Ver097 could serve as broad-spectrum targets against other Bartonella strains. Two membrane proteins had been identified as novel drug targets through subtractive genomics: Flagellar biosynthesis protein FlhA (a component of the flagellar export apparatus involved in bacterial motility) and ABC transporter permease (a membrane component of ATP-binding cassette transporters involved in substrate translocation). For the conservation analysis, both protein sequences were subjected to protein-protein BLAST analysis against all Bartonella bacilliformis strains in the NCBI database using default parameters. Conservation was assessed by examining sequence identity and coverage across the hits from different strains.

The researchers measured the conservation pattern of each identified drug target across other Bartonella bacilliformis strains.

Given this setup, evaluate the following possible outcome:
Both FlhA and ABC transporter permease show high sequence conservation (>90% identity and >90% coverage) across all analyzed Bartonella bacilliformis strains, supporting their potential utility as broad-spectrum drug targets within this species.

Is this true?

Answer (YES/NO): NO